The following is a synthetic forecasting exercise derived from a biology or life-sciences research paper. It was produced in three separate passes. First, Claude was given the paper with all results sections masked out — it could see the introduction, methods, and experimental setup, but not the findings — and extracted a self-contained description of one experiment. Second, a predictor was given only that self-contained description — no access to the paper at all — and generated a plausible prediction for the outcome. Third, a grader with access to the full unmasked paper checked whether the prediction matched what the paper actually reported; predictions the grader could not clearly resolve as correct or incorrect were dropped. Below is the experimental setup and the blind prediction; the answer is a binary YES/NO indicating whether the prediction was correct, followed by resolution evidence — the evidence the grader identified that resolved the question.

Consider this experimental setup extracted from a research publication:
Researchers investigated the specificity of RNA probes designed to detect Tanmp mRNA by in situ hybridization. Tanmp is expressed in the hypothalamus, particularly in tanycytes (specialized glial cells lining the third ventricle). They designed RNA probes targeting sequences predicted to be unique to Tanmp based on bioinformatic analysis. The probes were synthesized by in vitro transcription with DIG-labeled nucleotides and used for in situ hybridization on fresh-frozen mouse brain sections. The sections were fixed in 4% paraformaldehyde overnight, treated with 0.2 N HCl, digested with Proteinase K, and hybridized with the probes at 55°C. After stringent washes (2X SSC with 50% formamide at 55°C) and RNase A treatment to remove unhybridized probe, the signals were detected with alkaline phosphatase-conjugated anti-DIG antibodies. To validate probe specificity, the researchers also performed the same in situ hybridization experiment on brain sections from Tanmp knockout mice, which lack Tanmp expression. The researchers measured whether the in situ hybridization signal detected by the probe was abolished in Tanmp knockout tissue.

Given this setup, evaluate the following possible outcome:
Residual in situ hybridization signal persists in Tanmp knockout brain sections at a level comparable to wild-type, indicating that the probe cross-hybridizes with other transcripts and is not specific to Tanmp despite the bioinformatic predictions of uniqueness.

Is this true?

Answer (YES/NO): YES